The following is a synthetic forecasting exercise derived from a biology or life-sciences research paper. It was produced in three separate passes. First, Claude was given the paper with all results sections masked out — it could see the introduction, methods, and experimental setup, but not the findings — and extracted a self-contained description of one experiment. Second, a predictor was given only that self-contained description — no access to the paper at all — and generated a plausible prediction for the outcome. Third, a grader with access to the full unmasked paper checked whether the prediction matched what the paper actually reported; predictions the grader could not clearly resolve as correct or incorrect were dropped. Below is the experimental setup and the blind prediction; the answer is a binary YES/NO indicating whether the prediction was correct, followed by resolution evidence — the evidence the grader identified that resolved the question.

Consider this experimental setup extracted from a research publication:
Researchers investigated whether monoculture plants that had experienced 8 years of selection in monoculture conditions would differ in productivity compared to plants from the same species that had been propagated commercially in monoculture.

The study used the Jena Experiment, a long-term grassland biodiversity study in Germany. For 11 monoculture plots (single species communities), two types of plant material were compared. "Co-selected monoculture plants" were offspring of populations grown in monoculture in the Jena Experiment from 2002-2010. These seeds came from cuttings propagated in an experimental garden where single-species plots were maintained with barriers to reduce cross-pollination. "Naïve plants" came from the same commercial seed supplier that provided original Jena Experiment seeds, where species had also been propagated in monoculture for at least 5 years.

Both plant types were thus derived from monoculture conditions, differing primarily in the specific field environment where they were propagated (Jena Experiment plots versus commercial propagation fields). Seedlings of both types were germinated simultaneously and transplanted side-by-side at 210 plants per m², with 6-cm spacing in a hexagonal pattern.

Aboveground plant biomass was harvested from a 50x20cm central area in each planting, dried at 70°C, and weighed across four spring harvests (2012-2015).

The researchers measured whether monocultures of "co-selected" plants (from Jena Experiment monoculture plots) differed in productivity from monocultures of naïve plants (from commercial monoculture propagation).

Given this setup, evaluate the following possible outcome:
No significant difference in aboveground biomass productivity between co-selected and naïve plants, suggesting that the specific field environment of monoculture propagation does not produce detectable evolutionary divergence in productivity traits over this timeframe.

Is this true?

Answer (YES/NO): NO